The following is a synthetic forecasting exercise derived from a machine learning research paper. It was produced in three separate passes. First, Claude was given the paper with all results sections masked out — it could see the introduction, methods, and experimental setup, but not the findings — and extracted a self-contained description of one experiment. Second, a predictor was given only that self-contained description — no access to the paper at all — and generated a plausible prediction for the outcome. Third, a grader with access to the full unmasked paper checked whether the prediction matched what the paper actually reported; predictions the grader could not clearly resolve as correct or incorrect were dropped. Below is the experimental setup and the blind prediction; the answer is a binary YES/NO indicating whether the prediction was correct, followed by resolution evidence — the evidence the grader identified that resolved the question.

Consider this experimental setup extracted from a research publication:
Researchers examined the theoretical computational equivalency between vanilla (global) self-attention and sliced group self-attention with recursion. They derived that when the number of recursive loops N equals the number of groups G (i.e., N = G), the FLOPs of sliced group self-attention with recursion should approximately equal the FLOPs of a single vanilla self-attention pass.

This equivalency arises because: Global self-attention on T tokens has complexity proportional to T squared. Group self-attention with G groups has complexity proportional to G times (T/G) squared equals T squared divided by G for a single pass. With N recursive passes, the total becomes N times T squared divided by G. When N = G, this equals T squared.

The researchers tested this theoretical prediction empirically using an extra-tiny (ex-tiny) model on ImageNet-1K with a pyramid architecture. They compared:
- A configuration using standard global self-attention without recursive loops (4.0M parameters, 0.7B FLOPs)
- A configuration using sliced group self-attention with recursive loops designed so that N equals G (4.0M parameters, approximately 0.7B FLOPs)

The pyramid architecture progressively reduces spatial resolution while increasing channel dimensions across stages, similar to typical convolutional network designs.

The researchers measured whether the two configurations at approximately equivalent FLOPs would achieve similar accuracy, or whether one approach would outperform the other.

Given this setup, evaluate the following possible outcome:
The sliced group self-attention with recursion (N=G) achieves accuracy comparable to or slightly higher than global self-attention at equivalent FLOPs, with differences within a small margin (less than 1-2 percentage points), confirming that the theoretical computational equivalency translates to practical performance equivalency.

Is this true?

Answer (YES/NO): YES